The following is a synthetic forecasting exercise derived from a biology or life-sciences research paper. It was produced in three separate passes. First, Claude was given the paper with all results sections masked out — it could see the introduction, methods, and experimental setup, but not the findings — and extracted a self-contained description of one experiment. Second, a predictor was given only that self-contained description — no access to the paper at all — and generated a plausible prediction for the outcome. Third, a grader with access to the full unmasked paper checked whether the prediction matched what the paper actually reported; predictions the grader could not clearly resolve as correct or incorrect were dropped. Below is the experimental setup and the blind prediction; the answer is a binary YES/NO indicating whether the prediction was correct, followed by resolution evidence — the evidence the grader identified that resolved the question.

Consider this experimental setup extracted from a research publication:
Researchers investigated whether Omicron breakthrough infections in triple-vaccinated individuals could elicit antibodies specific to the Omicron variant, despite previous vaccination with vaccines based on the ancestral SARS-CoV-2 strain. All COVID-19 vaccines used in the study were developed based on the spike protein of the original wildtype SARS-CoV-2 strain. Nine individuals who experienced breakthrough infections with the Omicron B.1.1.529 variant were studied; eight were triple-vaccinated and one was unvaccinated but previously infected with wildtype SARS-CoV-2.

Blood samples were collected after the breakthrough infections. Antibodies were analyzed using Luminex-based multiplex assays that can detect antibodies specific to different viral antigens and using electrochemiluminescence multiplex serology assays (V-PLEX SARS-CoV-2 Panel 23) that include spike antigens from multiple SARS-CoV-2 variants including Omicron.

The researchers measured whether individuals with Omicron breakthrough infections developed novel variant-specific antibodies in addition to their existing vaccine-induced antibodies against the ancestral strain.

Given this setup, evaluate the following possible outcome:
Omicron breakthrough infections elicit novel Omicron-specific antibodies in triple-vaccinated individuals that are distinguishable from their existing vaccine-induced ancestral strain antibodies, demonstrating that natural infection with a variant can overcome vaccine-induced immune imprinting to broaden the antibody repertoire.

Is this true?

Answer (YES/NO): YES